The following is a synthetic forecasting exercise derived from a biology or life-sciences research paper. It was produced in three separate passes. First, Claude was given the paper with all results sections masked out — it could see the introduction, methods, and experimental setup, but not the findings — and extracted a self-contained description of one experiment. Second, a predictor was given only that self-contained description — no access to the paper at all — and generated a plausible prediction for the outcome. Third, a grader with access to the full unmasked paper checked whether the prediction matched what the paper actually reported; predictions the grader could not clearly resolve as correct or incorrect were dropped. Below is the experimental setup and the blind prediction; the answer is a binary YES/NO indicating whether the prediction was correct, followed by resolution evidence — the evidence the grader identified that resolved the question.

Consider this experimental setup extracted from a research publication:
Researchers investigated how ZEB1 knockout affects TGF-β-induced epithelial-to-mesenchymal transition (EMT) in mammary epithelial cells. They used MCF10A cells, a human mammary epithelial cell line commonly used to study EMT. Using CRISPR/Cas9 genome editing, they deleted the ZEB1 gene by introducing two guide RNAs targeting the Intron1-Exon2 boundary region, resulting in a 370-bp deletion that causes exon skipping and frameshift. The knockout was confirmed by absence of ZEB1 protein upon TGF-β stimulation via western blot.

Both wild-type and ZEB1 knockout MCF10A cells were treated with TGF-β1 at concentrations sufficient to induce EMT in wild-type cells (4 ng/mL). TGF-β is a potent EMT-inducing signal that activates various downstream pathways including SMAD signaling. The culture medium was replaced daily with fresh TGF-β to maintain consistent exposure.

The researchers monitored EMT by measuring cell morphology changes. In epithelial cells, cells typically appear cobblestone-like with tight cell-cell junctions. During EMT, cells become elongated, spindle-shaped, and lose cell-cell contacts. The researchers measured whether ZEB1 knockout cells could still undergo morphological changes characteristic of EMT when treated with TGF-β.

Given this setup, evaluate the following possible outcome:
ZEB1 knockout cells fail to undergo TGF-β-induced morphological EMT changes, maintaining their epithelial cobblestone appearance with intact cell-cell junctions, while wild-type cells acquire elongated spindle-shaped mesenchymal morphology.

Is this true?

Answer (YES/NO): NO